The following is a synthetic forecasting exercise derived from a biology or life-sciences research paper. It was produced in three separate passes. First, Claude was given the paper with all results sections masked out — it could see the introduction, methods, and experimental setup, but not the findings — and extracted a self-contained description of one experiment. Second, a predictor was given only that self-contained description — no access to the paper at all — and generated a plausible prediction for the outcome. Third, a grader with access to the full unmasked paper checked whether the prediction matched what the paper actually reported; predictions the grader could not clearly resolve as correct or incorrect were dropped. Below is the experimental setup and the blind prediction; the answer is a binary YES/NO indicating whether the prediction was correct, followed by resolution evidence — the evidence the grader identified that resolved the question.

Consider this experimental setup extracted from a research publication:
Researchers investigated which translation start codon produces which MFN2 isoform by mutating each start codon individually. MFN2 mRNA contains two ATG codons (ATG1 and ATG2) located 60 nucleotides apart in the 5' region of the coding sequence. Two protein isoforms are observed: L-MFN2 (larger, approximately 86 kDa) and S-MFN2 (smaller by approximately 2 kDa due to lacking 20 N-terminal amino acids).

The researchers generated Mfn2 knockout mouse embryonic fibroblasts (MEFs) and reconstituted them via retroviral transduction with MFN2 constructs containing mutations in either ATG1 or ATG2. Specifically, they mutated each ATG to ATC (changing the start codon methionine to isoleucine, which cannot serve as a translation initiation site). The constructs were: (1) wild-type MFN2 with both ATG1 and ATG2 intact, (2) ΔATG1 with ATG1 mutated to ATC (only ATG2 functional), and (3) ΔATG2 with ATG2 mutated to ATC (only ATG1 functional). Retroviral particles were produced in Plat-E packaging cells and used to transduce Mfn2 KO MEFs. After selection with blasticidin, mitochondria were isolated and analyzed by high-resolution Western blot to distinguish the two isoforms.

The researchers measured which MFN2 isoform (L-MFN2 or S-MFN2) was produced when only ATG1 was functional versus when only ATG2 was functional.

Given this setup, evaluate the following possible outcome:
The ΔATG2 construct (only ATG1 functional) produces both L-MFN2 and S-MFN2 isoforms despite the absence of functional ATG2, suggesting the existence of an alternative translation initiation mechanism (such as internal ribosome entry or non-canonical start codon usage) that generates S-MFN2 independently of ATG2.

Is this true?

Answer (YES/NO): NO